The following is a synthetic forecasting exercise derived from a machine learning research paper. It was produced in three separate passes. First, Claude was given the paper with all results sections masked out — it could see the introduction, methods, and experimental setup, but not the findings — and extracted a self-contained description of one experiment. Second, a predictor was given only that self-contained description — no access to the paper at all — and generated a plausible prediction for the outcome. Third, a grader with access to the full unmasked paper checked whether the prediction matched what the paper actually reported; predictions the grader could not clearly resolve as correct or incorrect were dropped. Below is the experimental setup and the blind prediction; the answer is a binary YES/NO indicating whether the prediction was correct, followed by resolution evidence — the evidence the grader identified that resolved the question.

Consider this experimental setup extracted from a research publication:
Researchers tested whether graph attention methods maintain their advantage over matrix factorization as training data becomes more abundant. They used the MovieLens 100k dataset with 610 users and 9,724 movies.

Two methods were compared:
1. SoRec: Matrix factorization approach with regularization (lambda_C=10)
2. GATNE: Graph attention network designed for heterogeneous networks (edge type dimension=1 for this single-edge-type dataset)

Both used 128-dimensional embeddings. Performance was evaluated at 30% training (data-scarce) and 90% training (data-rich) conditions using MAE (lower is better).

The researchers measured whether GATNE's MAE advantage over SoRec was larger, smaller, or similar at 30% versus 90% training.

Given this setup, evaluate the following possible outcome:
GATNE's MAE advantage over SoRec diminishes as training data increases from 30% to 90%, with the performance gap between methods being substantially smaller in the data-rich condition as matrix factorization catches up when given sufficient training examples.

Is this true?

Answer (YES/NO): YES